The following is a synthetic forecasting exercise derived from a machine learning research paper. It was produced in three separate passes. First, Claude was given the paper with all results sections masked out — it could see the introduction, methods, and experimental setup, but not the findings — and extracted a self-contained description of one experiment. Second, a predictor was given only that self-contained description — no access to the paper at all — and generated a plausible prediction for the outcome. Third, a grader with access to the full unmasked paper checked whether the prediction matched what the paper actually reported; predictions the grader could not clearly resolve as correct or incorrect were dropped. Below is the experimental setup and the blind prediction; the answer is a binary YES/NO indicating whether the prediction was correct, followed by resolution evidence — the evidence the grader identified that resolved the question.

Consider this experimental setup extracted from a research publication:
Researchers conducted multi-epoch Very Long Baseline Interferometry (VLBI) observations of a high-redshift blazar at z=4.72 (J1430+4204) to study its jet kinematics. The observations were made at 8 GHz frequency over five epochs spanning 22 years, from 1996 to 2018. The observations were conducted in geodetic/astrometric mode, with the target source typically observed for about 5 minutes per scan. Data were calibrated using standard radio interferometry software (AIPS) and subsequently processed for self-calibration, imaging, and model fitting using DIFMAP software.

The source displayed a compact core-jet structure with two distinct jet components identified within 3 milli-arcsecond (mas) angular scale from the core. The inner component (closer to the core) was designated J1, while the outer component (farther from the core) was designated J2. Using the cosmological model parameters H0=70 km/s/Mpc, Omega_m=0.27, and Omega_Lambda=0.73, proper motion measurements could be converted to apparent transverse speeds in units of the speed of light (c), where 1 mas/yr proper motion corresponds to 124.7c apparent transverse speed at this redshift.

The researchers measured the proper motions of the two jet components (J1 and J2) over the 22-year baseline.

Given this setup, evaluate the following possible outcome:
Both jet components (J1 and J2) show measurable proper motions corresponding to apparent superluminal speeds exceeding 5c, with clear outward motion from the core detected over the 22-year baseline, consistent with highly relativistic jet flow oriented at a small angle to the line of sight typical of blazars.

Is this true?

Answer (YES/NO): NO